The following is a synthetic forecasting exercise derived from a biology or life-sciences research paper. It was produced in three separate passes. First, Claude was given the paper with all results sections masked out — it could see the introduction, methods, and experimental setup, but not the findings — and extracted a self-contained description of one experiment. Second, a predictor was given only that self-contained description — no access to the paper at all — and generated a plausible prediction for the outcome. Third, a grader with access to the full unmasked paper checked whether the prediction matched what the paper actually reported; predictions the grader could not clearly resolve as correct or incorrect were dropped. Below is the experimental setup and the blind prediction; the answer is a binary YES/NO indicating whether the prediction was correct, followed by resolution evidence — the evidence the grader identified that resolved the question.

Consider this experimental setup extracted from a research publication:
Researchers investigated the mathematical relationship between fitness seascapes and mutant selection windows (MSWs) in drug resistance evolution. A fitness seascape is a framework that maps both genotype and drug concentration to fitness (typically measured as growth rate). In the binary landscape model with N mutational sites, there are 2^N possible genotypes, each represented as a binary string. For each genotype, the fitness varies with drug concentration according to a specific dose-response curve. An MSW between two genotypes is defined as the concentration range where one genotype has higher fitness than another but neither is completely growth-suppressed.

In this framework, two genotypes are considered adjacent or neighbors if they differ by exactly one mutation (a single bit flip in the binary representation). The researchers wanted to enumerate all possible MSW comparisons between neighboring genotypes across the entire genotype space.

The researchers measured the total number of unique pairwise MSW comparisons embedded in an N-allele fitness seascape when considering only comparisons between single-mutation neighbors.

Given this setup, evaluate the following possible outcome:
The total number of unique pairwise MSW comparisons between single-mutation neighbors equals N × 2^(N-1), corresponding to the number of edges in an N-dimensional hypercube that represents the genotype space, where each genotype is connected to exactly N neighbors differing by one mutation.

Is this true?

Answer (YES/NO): YES